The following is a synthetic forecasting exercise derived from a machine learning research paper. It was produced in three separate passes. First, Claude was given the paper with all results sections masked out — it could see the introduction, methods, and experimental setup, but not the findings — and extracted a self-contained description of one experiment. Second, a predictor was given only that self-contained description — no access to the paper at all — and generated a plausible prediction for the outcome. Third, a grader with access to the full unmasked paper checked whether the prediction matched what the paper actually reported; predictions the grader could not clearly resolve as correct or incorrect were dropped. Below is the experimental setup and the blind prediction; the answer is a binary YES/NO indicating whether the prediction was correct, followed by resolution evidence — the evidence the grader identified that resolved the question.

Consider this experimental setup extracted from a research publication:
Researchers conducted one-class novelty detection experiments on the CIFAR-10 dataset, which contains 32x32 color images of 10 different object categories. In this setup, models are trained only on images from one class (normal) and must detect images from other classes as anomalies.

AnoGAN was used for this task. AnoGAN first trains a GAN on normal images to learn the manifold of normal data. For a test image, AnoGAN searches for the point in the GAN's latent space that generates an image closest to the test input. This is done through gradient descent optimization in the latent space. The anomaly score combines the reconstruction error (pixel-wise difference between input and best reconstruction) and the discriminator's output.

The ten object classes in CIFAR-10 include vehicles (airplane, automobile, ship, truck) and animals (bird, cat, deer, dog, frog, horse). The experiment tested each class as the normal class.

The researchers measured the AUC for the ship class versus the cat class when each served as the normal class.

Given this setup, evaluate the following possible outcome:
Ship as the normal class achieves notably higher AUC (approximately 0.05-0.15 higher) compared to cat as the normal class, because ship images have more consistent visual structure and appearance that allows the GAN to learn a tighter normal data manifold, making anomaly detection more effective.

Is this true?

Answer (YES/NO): NO